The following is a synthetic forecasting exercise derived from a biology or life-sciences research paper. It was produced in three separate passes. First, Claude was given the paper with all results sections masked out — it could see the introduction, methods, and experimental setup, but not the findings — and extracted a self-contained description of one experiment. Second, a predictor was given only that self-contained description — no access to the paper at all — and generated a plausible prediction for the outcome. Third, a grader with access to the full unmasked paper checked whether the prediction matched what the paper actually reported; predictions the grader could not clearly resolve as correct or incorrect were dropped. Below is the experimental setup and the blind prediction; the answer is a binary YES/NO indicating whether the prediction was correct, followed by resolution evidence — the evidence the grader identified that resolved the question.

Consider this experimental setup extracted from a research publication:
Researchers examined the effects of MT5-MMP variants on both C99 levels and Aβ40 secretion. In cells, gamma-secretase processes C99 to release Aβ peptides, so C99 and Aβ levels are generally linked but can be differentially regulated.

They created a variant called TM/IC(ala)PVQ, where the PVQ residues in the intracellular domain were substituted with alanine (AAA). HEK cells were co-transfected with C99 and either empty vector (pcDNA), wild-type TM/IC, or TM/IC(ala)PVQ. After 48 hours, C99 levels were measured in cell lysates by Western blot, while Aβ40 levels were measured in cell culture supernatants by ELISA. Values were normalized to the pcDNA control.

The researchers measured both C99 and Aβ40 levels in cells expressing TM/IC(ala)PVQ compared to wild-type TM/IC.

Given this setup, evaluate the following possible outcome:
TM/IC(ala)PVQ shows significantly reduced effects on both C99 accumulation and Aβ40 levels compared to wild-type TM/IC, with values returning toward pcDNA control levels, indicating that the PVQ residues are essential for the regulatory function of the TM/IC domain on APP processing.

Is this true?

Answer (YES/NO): NO